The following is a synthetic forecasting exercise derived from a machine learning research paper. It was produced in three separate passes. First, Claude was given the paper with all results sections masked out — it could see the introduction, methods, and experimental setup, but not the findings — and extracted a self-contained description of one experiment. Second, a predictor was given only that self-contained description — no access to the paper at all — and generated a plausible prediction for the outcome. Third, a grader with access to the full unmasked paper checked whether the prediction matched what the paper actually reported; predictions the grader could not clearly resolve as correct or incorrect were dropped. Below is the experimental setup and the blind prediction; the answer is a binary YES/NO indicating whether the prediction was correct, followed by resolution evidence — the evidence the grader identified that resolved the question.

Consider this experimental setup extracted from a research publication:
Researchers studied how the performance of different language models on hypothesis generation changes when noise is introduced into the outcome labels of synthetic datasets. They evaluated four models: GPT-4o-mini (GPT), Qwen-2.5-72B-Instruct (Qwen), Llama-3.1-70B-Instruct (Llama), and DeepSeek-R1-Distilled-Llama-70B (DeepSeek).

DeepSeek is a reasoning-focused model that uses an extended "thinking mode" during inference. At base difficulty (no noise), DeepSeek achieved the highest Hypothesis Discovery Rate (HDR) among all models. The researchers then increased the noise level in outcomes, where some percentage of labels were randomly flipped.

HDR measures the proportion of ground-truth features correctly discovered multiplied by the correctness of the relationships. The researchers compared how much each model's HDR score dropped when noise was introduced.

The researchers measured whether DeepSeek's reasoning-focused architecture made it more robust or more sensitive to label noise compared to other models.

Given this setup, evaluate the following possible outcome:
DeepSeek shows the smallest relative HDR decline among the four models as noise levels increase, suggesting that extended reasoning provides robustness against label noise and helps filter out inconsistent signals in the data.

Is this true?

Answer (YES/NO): NO